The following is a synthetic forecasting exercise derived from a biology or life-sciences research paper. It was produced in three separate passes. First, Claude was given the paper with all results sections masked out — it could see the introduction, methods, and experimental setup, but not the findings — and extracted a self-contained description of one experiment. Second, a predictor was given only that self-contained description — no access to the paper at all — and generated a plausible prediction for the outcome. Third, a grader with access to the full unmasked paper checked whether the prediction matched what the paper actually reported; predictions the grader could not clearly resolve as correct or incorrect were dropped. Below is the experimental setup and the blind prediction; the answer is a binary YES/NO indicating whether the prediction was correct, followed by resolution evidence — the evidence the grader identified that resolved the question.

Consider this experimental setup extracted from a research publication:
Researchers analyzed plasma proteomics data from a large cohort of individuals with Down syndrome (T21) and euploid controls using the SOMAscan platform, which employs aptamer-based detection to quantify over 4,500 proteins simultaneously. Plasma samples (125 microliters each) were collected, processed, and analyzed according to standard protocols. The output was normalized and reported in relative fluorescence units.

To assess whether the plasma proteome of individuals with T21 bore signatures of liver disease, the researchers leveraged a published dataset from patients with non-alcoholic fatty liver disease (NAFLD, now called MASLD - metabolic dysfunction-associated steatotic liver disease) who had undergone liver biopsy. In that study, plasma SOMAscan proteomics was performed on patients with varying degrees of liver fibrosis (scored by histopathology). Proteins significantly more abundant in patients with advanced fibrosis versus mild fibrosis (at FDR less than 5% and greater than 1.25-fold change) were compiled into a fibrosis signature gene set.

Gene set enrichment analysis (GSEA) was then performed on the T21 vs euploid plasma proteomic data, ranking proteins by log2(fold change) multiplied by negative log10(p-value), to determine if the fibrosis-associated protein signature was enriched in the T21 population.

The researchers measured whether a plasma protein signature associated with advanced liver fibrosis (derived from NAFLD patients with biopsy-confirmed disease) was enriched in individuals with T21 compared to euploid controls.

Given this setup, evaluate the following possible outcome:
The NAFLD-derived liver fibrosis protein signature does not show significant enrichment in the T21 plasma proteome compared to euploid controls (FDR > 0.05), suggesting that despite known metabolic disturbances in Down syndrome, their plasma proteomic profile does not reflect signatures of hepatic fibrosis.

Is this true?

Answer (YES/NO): NO